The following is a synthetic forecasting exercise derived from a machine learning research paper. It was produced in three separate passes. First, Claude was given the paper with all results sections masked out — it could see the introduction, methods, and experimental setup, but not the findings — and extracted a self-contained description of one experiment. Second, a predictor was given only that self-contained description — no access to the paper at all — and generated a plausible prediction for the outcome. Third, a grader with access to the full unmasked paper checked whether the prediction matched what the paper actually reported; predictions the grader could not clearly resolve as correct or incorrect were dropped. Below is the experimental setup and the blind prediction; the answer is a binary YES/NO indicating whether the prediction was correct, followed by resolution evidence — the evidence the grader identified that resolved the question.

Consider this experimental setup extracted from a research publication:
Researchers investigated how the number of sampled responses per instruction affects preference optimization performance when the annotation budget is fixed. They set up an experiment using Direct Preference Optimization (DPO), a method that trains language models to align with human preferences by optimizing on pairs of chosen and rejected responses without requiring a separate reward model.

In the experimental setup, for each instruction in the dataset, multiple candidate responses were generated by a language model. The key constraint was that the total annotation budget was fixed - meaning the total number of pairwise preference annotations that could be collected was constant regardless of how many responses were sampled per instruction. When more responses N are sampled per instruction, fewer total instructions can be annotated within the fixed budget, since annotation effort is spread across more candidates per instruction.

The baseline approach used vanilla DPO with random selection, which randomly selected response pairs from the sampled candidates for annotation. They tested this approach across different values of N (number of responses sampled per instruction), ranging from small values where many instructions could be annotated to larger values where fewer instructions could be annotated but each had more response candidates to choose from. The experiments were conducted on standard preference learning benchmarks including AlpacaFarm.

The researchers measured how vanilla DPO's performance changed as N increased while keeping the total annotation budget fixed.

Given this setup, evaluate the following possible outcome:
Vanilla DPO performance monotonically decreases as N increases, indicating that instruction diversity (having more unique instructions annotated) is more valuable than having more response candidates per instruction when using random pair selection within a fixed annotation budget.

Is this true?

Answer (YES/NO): NO